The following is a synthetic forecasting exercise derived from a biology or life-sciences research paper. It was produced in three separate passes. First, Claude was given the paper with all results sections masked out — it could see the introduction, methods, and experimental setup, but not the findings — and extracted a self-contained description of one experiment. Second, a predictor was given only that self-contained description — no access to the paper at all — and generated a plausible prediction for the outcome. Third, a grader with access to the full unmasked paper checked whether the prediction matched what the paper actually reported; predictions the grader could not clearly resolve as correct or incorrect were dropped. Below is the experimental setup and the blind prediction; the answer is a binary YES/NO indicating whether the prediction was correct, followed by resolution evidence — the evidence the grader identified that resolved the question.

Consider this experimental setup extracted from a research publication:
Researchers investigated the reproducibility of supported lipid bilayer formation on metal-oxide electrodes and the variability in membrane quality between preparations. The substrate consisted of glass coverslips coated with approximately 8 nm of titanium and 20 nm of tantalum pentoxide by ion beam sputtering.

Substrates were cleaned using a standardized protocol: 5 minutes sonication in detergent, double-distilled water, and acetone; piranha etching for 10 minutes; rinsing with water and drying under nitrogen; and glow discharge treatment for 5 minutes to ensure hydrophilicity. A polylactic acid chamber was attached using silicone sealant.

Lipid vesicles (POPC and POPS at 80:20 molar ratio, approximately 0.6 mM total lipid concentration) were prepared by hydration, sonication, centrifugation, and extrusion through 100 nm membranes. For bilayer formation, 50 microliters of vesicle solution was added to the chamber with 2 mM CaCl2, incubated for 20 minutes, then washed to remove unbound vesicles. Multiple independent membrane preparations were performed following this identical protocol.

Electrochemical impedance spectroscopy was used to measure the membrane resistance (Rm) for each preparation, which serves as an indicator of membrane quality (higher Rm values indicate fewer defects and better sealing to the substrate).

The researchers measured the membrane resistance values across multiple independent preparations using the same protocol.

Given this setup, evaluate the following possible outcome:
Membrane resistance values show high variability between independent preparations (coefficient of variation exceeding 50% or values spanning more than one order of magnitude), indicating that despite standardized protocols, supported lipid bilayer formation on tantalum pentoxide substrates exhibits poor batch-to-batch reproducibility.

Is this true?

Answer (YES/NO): YES